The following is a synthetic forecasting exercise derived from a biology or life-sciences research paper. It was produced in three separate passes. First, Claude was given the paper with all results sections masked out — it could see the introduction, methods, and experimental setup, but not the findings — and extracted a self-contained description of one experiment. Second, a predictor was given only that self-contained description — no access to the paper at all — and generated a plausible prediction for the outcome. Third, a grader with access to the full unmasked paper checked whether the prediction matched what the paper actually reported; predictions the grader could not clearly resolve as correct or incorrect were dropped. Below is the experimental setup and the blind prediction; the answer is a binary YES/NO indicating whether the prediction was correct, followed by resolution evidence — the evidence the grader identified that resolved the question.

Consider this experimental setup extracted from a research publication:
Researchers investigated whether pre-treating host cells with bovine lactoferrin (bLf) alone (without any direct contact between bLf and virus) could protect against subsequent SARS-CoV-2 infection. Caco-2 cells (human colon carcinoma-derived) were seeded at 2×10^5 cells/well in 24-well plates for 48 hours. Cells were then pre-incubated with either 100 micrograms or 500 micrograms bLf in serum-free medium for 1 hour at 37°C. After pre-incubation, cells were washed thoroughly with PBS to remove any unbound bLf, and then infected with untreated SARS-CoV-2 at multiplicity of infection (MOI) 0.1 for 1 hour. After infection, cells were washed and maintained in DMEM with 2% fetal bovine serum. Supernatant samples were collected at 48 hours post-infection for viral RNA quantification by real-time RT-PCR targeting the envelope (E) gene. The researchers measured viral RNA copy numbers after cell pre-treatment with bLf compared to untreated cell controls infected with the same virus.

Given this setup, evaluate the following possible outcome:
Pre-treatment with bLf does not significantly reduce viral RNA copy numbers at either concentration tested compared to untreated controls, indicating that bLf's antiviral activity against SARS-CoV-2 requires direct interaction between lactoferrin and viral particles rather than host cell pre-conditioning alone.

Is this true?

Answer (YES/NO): NO